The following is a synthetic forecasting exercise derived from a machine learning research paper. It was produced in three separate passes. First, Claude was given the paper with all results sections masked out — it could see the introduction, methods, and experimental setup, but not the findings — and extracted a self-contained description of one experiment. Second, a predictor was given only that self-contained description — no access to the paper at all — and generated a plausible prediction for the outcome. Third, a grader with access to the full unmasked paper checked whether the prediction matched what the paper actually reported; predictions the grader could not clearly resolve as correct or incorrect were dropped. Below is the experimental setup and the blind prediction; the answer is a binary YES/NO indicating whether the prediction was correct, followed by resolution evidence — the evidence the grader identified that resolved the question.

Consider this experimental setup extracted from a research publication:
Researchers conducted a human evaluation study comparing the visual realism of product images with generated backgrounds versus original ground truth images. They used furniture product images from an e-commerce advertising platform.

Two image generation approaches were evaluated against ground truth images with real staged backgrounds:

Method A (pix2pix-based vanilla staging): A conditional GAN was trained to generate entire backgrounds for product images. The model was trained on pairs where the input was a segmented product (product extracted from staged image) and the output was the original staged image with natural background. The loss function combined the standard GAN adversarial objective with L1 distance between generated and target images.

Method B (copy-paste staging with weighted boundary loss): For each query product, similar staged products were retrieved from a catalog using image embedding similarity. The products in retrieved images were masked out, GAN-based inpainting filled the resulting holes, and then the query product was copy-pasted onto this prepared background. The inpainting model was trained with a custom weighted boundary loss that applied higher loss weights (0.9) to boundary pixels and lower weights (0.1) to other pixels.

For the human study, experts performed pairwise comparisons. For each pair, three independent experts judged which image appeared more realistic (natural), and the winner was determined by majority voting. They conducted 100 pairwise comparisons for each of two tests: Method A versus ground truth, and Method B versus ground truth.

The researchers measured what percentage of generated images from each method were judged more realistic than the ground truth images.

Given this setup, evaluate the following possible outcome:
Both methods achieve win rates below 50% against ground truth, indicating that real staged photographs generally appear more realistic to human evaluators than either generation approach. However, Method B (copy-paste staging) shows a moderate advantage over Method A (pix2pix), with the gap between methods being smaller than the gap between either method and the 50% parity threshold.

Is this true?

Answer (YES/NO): NO